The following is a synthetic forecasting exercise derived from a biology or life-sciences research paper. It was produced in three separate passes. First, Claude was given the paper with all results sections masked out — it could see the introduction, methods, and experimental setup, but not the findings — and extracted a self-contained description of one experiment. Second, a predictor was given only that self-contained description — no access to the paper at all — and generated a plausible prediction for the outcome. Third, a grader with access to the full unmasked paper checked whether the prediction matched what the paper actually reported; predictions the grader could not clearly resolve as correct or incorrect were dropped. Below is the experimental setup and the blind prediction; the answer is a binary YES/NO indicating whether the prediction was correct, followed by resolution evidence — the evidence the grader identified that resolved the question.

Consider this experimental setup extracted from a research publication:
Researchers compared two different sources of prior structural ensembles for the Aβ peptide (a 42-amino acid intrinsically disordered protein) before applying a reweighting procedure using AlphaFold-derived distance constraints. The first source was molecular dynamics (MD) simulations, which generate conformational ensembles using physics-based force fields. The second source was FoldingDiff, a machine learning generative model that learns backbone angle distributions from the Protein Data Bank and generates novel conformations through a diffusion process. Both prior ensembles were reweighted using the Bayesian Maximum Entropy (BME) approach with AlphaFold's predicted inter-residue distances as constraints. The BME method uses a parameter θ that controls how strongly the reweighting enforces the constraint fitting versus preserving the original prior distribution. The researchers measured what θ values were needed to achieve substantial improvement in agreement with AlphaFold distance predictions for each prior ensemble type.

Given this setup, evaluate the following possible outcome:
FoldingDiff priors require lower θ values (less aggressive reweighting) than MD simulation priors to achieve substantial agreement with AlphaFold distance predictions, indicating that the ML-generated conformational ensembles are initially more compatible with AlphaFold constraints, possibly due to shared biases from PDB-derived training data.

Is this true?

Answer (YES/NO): NO